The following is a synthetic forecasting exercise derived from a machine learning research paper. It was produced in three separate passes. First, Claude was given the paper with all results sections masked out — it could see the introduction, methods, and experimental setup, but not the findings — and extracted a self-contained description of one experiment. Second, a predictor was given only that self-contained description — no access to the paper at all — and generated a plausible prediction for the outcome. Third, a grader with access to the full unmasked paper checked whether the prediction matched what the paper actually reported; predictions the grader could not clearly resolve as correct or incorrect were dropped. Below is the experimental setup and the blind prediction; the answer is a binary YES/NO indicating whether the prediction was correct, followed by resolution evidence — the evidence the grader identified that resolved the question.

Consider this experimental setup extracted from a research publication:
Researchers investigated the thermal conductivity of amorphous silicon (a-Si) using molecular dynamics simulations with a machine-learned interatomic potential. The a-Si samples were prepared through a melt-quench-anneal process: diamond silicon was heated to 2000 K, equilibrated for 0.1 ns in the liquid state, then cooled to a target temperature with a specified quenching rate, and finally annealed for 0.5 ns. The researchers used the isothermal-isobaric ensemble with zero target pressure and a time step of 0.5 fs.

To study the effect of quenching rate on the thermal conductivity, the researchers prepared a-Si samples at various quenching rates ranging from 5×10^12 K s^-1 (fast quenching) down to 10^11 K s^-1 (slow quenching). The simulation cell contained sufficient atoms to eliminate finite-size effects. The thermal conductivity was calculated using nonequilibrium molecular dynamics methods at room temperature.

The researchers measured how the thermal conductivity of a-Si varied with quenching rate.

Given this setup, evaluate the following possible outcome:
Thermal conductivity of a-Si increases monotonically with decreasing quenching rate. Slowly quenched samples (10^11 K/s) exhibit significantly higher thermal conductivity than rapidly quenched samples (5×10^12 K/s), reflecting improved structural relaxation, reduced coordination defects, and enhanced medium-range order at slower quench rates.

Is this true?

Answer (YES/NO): YES